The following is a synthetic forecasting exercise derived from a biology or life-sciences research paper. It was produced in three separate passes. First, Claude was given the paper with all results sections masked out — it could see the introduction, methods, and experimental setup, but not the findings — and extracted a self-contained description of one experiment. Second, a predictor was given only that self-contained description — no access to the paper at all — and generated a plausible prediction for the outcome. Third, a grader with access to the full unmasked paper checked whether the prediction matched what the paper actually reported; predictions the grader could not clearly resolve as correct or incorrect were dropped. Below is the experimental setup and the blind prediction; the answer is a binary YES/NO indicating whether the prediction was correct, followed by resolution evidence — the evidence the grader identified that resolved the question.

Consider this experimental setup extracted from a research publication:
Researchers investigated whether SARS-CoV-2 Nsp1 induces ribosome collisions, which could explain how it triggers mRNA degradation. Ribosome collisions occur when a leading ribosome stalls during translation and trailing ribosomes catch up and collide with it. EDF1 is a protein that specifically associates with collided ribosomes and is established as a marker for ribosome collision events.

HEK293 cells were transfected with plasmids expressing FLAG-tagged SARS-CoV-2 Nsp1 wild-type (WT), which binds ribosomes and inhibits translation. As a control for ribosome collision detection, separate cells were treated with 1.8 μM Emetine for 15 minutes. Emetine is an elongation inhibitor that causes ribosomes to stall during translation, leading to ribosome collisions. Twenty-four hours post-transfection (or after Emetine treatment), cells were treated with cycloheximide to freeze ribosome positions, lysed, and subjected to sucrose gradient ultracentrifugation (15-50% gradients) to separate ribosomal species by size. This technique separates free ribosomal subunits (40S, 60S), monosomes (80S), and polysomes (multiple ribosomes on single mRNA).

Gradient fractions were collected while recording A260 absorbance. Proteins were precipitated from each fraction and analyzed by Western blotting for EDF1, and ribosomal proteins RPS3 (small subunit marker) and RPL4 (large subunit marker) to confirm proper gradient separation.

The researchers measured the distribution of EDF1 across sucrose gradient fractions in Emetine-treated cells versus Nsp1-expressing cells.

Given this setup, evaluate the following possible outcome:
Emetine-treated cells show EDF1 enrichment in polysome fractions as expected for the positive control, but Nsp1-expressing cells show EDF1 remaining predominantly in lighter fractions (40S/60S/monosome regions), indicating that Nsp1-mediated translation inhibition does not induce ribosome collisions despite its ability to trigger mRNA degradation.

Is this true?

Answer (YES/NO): YES